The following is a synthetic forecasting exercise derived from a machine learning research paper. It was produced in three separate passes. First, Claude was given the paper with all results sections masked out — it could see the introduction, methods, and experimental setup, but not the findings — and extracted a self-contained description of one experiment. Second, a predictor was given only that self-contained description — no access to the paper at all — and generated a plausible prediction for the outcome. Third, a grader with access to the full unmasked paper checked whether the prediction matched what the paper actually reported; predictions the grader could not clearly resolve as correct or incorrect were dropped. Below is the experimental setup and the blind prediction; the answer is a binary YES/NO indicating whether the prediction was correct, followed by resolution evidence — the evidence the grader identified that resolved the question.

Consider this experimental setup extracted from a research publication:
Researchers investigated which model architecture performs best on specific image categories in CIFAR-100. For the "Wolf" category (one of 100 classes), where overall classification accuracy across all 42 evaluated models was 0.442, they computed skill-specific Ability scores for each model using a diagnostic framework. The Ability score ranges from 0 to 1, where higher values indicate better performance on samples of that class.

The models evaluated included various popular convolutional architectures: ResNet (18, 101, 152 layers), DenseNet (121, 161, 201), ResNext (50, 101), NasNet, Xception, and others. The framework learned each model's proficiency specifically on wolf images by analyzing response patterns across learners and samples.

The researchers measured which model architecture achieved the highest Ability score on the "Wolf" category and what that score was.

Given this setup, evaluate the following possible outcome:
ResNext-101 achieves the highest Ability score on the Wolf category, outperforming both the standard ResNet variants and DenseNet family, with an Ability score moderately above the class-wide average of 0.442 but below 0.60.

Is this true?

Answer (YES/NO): NO